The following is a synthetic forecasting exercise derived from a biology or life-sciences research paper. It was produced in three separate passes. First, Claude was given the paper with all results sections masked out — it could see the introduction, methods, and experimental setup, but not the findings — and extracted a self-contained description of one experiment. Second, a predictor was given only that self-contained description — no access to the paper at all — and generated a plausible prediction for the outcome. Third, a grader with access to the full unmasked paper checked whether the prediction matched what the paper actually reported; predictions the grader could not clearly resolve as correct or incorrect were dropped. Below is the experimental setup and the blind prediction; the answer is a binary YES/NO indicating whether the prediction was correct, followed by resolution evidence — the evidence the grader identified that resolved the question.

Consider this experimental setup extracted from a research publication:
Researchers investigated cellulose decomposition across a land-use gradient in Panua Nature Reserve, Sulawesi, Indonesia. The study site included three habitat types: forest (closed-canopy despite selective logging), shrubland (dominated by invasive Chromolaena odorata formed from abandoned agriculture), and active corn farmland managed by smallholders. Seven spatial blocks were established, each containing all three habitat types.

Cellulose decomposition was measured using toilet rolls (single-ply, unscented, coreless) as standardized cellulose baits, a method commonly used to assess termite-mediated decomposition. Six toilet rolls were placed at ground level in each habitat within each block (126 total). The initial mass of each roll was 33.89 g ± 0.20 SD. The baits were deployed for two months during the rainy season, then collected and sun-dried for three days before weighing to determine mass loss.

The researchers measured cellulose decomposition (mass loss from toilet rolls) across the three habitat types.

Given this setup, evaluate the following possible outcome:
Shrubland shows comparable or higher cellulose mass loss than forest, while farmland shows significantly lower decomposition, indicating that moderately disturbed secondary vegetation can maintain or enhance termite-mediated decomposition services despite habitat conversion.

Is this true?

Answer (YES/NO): NO